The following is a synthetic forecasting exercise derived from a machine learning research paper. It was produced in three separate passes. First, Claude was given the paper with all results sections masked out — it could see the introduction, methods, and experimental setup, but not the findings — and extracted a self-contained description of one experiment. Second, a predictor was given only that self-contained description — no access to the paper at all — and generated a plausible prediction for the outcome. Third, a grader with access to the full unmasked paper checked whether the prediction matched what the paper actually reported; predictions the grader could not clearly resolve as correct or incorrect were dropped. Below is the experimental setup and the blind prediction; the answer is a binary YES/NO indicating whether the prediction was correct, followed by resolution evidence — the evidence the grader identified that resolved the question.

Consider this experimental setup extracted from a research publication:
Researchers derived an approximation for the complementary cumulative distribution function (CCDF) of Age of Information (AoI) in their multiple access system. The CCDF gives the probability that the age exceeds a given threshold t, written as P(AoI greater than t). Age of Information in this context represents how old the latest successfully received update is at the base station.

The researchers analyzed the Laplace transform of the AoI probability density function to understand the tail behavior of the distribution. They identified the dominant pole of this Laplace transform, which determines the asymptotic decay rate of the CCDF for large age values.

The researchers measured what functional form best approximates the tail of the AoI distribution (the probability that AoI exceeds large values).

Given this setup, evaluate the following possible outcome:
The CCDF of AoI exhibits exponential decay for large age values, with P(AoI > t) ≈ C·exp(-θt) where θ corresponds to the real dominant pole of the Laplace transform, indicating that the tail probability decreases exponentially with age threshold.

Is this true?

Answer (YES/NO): YES